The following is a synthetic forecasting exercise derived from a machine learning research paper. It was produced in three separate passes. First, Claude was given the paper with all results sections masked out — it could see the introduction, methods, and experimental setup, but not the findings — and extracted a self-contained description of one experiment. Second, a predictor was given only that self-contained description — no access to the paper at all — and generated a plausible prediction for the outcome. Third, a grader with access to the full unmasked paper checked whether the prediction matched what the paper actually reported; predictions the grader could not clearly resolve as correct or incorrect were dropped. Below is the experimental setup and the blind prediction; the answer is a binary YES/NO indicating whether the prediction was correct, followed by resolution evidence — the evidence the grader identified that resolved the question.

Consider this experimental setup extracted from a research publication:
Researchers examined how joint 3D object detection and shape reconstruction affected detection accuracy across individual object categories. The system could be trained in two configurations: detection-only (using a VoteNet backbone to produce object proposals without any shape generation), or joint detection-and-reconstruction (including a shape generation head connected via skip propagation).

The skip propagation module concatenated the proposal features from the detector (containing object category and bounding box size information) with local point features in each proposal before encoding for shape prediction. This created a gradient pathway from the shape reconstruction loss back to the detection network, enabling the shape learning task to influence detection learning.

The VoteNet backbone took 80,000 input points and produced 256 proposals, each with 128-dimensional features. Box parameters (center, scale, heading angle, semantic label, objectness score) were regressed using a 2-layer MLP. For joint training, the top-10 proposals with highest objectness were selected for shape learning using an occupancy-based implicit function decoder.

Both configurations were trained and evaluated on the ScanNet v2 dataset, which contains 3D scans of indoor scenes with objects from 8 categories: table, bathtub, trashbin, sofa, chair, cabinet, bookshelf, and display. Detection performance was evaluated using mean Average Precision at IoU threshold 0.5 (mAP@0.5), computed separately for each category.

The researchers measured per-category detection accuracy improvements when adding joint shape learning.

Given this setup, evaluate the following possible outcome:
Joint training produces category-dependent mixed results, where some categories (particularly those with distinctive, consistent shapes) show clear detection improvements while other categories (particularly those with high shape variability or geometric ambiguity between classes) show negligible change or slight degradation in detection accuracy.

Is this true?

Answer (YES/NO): NO